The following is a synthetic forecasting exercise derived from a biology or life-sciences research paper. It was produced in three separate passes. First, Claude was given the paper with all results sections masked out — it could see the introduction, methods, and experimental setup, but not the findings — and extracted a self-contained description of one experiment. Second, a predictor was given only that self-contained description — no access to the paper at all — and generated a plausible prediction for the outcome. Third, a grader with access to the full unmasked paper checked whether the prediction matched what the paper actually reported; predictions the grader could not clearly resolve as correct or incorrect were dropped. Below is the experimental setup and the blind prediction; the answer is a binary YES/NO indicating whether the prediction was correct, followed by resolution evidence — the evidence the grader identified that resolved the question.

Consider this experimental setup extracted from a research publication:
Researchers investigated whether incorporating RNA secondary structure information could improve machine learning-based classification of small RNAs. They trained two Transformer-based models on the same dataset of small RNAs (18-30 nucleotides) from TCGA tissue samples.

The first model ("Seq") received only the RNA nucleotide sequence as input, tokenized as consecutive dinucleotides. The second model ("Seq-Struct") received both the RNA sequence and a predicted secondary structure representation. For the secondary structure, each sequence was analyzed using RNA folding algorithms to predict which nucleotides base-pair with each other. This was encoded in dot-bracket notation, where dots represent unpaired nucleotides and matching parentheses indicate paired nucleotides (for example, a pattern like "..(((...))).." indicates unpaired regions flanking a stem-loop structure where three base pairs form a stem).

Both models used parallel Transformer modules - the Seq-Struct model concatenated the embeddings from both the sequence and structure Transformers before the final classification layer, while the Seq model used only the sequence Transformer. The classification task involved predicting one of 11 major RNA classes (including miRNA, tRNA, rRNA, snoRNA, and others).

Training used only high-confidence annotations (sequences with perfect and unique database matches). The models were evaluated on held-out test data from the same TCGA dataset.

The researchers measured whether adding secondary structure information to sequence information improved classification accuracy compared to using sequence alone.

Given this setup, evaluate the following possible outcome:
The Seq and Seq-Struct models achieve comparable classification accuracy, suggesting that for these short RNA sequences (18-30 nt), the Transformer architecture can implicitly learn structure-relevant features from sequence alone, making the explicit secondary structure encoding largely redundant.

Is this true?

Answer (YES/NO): YES